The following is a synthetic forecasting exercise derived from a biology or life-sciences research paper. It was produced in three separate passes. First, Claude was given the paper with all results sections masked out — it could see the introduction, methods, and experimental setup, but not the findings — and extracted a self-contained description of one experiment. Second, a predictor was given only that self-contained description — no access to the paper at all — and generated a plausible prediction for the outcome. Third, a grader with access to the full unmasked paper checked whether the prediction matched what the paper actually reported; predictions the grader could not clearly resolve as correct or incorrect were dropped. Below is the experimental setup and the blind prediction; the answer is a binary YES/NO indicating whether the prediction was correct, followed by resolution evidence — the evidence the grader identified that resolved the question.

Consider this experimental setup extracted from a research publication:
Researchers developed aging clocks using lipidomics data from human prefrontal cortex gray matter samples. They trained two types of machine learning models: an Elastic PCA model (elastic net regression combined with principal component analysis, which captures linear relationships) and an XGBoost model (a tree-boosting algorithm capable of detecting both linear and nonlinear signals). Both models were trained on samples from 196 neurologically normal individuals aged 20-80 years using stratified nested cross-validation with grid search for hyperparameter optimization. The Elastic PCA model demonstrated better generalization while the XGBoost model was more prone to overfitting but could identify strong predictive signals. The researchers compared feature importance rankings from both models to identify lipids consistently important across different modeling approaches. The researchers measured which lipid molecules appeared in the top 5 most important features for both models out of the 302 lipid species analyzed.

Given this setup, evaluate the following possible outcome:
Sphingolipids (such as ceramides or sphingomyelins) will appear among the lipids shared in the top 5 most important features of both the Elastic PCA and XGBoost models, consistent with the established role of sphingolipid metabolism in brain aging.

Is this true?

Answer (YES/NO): NO